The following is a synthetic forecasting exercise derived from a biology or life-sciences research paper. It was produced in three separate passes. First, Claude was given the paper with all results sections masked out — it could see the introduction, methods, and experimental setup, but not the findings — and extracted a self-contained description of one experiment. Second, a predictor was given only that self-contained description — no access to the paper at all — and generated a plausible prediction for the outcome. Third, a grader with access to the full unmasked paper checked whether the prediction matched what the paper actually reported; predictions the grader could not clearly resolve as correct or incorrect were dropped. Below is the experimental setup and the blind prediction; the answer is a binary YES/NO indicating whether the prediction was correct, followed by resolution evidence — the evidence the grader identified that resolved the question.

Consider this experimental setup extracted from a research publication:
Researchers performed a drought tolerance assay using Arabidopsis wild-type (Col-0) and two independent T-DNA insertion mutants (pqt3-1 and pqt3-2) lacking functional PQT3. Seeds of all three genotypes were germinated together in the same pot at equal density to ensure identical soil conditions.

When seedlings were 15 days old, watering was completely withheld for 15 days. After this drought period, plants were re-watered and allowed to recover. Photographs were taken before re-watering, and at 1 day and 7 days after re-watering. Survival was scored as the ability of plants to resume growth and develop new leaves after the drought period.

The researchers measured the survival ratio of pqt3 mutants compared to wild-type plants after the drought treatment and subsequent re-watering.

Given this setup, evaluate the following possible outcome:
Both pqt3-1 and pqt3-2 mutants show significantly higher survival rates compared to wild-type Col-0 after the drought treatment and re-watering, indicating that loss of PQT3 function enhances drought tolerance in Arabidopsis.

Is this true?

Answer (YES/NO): YES